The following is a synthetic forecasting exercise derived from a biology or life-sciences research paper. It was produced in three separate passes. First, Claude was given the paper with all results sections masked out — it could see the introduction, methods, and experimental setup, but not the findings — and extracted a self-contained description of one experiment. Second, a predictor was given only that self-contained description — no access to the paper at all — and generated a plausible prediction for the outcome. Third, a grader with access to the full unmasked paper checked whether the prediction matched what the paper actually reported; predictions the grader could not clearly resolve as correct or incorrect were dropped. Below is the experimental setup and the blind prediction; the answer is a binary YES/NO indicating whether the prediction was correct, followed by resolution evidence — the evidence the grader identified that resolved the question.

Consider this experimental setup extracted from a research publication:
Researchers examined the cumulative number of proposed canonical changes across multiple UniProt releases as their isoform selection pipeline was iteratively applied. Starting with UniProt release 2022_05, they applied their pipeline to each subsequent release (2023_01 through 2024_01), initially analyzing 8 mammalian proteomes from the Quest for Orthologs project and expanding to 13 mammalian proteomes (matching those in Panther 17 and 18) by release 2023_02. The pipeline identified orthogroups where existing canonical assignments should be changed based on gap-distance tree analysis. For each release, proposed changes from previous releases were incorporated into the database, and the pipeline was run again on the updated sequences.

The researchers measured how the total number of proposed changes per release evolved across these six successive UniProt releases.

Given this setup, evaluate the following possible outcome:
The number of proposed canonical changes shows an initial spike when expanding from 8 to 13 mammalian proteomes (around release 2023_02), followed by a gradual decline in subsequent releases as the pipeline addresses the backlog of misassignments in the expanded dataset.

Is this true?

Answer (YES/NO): NO